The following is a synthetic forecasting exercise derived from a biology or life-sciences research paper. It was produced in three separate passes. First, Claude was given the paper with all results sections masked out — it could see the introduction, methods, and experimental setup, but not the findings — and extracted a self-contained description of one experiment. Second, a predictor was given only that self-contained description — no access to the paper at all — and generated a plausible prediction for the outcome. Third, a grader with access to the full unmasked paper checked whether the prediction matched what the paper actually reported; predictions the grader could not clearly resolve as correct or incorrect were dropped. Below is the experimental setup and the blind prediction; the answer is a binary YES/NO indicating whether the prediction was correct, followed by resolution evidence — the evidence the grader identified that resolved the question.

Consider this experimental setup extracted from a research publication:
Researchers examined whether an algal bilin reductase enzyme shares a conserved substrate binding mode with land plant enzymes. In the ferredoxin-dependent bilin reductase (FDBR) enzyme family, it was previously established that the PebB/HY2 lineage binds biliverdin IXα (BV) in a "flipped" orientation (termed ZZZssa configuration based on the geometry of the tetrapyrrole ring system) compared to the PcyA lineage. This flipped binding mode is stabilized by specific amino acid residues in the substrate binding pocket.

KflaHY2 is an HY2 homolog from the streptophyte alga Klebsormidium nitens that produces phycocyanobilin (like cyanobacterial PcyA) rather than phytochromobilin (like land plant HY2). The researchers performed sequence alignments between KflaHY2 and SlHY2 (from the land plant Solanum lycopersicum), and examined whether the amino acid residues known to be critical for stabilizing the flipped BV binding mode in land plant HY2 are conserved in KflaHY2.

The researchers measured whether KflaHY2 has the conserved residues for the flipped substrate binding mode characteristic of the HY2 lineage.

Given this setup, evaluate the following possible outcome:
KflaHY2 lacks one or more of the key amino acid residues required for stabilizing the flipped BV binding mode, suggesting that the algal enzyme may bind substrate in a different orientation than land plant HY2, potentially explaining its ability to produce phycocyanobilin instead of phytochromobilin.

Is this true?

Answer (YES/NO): NO